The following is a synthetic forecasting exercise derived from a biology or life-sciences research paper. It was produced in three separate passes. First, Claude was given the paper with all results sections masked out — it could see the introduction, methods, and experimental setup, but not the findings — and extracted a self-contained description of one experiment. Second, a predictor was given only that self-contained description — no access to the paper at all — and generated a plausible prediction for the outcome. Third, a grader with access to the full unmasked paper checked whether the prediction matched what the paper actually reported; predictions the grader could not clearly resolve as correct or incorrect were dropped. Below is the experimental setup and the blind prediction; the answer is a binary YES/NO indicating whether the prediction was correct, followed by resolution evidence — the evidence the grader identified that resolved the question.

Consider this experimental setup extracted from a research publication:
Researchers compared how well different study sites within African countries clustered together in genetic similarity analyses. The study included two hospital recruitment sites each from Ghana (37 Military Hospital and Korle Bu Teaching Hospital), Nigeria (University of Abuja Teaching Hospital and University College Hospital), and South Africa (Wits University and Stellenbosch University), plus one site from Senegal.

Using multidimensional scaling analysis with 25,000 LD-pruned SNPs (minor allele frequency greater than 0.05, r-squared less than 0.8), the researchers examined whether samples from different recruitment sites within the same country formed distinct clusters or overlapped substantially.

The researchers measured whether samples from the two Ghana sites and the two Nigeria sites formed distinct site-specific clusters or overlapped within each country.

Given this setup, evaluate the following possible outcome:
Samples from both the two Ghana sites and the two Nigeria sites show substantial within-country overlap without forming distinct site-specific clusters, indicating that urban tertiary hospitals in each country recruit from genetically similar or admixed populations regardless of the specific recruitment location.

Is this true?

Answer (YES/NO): NO